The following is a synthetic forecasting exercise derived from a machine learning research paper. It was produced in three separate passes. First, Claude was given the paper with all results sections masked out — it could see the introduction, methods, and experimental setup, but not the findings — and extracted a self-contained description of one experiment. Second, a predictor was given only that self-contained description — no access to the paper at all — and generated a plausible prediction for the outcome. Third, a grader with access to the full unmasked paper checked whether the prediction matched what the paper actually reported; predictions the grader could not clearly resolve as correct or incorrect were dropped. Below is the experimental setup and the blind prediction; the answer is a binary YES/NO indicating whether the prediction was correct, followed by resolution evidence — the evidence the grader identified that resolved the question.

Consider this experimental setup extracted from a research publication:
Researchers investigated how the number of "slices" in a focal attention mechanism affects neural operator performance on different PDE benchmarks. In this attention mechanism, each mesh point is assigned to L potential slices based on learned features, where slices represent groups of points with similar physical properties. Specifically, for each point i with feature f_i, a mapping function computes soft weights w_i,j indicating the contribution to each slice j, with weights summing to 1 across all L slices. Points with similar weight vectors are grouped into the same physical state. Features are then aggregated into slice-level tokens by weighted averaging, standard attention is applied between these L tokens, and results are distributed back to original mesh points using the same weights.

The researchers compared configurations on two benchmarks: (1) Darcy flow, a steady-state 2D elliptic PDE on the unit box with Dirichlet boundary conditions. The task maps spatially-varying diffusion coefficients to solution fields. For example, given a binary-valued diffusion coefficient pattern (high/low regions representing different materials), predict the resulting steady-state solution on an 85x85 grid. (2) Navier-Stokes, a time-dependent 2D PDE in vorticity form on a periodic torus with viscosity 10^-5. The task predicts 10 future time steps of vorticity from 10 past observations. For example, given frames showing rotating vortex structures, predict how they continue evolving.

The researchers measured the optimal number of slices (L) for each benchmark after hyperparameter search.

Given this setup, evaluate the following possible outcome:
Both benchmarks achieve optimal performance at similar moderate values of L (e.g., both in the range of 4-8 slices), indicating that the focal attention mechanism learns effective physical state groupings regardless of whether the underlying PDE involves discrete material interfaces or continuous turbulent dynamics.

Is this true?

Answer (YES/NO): NO